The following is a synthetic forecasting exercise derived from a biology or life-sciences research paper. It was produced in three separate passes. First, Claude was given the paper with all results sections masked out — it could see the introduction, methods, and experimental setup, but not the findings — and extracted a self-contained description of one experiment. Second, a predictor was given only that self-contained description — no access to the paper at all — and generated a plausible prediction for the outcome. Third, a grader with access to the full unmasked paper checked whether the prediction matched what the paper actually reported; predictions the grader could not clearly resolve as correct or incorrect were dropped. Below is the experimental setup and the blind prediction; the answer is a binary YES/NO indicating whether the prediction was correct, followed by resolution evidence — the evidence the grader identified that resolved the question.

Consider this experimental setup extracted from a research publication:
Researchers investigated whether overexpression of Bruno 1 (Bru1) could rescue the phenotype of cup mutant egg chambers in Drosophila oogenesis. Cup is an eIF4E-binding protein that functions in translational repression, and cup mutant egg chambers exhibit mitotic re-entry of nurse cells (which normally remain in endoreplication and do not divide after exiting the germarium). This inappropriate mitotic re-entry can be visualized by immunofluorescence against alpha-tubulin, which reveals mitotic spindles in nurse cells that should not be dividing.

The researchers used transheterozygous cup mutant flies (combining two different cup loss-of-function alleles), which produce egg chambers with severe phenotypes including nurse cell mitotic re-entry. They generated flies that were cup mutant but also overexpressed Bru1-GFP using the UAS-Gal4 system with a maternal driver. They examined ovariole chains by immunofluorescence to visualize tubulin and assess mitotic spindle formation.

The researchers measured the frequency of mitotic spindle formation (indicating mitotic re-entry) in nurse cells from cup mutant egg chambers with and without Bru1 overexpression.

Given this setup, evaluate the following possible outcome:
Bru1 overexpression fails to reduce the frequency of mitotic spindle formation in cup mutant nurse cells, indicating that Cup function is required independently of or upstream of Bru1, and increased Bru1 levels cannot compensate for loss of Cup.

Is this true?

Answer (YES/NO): NO